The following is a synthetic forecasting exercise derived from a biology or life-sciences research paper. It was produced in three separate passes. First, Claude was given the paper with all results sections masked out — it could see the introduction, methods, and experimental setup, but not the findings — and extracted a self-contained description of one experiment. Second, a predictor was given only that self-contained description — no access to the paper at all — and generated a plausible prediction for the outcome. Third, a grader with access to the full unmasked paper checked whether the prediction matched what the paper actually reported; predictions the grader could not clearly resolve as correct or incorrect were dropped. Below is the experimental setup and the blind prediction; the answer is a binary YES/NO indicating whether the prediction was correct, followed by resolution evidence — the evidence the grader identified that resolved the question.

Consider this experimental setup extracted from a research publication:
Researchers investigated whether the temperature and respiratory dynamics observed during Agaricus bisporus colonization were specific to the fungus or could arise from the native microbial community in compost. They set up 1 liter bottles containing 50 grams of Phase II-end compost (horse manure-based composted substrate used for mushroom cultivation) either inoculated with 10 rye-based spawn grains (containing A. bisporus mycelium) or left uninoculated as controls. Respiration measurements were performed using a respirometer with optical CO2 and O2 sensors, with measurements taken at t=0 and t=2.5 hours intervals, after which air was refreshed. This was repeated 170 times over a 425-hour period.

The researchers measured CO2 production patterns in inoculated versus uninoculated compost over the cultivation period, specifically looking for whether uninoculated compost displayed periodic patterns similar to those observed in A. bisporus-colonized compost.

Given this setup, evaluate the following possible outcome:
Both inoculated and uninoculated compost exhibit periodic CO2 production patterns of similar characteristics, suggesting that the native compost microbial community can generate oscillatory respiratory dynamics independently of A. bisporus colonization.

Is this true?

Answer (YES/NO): NO